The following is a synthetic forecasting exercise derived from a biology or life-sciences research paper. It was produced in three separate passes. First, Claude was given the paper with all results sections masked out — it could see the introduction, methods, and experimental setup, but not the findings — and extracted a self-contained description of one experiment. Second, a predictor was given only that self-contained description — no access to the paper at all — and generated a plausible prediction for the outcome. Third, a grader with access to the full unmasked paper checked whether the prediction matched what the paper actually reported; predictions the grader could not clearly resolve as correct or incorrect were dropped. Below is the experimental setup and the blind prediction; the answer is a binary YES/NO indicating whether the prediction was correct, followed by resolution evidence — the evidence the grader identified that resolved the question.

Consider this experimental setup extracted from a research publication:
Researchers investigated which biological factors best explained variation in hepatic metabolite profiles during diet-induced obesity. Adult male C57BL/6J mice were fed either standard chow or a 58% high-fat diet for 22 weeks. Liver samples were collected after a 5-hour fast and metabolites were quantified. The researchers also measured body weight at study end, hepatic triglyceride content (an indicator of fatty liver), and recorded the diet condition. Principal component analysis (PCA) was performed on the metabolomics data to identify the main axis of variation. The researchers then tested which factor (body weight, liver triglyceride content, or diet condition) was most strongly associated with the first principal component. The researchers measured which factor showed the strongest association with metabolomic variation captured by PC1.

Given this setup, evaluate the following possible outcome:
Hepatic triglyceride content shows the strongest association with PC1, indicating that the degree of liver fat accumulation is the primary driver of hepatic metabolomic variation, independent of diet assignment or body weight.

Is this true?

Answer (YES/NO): NO